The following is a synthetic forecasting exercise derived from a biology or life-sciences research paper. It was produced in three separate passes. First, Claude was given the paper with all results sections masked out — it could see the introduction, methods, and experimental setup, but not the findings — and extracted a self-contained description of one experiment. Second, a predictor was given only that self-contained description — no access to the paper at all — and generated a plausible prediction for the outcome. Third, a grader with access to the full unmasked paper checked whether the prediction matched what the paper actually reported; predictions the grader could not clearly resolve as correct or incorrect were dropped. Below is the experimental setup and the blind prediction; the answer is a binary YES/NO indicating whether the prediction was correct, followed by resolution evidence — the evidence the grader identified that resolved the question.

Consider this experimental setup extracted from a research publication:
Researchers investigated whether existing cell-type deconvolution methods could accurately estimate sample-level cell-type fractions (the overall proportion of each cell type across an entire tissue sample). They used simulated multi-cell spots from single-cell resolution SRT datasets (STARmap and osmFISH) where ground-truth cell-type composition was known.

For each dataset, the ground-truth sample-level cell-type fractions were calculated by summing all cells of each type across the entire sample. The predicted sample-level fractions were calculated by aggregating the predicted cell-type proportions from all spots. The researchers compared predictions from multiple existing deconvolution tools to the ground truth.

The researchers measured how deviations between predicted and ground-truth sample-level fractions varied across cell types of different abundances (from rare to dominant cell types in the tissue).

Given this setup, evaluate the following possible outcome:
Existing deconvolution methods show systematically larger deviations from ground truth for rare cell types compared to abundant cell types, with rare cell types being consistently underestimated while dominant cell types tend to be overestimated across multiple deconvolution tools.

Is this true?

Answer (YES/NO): NO